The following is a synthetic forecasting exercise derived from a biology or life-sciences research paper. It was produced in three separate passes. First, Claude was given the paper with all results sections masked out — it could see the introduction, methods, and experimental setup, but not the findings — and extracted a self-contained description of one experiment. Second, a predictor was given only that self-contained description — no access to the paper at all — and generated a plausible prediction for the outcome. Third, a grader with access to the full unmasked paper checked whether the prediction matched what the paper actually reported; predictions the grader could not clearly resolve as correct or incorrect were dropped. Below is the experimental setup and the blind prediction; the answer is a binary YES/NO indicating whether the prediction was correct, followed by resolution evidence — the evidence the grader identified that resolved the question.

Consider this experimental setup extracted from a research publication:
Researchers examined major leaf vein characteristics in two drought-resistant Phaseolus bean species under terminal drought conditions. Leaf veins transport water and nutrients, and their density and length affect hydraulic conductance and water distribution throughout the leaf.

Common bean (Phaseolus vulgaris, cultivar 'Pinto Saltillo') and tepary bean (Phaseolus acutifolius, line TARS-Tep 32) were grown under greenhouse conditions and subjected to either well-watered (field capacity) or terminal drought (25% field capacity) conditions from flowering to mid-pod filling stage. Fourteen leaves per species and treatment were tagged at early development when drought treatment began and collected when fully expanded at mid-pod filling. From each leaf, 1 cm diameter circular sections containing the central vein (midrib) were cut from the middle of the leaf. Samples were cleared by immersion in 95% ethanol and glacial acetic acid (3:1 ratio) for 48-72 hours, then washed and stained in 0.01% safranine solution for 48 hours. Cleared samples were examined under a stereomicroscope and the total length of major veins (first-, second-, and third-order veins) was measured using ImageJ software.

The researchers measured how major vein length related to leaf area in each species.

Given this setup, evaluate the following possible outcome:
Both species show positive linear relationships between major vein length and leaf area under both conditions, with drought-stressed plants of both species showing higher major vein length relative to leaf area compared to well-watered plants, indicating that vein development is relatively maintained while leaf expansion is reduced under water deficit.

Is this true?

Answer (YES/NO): NO